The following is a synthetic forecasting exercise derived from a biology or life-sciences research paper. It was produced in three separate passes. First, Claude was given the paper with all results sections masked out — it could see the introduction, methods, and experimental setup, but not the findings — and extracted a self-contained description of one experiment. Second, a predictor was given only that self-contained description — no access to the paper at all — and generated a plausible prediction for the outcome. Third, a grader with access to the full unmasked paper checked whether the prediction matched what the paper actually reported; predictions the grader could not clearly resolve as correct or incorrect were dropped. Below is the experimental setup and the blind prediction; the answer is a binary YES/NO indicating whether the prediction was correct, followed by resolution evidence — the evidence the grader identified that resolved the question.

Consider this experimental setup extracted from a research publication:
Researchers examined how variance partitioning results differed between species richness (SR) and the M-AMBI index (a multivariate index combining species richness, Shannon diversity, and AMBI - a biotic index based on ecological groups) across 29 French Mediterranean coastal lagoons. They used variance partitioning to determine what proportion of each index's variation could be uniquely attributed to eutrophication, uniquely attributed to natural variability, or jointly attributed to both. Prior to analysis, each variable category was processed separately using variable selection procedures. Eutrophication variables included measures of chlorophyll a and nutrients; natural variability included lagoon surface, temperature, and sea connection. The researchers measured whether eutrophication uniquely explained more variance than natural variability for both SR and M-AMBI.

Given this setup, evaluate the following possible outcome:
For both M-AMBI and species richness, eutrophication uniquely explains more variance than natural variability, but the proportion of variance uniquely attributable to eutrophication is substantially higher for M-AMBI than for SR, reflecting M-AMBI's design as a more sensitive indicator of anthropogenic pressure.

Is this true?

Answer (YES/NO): NO